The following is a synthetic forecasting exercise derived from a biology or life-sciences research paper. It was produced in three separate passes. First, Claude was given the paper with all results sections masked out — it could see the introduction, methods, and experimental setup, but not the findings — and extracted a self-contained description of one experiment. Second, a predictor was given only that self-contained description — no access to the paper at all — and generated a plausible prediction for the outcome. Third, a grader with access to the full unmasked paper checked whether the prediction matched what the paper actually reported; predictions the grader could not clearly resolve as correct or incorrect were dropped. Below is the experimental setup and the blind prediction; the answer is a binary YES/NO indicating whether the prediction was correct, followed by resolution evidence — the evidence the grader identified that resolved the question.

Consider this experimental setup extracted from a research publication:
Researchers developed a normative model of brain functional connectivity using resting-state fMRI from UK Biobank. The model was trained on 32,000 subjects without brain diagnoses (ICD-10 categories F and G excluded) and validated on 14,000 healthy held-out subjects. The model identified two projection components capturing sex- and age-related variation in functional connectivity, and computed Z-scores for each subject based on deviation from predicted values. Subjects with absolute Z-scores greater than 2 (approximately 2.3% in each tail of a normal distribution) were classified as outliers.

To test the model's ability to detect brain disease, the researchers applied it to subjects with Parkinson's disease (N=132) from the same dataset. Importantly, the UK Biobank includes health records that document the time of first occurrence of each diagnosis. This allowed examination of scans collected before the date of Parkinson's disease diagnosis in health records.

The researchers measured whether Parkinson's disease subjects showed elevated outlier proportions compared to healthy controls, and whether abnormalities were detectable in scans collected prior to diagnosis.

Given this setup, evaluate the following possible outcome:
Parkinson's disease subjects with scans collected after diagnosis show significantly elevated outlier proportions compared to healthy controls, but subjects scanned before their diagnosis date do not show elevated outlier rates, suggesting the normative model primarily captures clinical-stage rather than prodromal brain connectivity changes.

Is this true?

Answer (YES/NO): NO